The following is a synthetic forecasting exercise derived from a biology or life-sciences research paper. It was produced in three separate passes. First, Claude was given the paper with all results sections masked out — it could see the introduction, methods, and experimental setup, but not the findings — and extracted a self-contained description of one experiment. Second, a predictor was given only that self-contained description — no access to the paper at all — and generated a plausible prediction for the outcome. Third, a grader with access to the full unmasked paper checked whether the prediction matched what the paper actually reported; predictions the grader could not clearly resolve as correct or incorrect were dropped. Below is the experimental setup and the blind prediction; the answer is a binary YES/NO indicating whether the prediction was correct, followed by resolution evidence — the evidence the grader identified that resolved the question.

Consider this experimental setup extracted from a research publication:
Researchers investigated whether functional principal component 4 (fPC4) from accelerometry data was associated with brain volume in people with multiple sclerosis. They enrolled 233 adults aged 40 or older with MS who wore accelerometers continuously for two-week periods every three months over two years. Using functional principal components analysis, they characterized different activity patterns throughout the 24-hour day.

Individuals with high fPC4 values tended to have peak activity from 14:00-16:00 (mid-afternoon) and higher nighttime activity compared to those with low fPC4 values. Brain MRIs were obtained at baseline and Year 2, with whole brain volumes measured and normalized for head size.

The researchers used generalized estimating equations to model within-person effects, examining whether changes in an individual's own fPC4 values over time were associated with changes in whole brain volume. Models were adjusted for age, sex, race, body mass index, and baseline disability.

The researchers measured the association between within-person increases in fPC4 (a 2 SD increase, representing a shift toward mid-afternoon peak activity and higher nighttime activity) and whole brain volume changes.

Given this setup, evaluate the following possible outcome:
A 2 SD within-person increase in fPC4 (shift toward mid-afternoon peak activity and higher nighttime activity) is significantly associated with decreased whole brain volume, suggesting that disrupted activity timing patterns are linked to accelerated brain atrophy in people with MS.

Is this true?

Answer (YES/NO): YES